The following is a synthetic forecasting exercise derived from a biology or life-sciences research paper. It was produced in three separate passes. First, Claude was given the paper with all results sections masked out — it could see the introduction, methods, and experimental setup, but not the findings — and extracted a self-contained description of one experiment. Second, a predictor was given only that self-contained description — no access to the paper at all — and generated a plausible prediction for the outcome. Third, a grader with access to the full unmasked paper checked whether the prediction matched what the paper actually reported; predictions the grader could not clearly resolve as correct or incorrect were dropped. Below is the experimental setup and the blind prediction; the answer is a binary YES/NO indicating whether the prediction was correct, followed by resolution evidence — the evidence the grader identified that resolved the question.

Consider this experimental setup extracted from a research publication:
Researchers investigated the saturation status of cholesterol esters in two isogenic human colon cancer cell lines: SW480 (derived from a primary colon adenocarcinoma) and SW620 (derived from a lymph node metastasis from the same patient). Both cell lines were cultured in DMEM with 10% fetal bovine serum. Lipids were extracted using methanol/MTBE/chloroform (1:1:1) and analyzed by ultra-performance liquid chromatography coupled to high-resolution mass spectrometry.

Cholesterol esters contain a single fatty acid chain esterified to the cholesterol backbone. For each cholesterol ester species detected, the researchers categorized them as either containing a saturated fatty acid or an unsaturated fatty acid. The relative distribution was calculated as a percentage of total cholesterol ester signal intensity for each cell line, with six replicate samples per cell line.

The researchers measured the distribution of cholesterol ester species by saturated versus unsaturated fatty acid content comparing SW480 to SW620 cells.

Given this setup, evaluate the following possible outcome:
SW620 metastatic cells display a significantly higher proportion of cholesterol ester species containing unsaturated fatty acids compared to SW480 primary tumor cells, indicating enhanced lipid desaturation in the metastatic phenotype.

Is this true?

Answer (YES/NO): NO